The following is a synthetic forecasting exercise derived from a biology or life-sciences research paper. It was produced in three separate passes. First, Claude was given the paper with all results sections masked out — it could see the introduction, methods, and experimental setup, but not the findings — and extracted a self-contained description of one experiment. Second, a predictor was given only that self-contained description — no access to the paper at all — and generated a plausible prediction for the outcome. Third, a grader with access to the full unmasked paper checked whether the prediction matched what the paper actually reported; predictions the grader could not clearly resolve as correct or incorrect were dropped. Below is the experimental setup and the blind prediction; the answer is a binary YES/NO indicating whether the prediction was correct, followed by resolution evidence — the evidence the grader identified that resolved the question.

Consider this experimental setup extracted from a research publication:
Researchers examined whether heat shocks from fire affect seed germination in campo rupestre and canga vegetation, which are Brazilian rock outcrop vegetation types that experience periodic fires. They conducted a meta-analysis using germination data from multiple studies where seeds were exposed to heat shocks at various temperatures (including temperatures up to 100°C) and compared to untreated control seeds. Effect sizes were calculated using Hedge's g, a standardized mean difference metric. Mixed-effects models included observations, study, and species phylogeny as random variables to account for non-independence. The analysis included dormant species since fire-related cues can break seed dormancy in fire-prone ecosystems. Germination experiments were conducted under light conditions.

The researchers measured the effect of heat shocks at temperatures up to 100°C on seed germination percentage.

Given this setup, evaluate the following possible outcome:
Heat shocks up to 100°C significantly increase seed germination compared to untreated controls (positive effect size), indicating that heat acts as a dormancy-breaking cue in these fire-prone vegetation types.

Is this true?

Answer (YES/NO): NO